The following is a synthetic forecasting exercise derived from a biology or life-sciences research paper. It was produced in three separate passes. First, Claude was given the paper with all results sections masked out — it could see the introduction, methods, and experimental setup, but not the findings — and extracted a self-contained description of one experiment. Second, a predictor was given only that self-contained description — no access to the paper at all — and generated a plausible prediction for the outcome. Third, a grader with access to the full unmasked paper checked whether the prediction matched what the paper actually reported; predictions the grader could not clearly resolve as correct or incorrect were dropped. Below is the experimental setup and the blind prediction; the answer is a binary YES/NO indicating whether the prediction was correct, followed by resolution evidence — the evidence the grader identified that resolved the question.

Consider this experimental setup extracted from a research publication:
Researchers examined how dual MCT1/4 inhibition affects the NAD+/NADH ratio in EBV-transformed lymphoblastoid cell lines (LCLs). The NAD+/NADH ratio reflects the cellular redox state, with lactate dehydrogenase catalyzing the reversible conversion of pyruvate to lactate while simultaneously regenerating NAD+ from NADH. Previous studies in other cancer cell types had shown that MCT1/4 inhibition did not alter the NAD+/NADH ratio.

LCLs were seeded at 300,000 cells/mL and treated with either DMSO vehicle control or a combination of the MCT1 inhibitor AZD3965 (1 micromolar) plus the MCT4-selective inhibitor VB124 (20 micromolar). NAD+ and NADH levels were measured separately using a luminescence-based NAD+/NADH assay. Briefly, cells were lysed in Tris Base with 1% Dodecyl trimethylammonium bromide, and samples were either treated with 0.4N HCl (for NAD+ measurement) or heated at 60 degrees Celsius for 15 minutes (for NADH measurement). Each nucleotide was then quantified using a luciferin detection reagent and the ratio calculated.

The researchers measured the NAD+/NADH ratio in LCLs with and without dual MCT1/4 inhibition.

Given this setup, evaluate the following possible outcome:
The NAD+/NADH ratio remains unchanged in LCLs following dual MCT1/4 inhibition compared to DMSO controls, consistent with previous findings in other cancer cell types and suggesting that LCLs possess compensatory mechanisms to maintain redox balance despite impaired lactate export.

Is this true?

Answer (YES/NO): NO